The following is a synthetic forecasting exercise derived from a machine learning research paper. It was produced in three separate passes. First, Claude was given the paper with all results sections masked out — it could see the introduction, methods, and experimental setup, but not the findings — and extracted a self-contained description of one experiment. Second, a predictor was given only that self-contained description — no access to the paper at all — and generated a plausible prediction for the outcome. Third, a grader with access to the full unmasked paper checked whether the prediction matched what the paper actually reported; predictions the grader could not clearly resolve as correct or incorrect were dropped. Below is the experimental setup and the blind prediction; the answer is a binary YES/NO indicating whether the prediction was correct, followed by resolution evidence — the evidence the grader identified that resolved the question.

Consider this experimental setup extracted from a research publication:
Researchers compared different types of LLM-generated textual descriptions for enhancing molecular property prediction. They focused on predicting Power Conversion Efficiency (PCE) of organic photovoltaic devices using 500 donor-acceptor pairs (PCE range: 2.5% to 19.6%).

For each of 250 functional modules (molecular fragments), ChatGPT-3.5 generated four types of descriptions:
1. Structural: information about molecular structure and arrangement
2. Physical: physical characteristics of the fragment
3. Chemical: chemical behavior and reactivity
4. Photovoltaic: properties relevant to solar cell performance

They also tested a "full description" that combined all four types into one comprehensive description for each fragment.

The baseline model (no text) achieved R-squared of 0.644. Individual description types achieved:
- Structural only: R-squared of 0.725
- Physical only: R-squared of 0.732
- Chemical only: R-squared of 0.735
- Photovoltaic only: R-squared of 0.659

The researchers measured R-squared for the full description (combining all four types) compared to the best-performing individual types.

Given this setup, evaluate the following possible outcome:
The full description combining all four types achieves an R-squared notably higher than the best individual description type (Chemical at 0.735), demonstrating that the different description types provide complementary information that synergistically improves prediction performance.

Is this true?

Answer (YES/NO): NO